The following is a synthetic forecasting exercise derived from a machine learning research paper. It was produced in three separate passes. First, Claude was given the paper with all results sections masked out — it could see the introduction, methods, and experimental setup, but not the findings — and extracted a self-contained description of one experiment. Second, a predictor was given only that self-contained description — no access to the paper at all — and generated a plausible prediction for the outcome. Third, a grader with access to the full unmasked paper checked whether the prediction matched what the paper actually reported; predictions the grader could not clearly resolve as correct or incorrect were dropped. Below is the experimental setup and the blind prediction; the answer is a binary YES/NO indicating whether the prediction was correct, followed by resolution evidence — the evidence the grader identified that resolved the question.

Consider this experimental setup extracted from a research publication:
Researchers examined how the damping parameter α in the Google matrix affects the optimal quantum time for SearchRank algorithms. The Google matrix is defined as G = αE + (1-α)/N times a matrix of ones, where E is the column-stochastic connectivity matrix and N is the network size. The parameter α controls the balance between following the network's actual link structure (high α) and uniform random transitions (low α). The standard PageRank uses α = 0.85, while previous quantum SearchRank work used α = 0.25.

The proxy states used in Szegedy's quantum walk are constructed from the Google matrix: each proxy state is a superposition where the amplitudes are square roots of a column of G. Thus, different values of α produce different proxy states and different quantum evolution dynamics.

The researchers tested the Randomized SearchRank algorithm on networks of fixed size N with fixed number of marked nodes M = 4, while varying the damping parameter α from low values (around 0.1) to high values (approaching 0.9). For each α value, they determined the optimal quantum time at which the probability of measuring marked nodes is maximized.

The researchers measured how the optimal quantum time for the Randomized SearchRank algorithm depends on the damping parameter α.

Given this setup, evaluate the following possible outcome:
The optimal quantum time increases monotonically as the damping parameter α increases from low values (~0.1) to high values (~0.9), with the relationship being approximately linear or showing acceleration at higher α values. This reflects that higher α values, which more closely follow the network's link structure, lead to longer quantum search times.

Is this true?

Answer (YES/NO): NO